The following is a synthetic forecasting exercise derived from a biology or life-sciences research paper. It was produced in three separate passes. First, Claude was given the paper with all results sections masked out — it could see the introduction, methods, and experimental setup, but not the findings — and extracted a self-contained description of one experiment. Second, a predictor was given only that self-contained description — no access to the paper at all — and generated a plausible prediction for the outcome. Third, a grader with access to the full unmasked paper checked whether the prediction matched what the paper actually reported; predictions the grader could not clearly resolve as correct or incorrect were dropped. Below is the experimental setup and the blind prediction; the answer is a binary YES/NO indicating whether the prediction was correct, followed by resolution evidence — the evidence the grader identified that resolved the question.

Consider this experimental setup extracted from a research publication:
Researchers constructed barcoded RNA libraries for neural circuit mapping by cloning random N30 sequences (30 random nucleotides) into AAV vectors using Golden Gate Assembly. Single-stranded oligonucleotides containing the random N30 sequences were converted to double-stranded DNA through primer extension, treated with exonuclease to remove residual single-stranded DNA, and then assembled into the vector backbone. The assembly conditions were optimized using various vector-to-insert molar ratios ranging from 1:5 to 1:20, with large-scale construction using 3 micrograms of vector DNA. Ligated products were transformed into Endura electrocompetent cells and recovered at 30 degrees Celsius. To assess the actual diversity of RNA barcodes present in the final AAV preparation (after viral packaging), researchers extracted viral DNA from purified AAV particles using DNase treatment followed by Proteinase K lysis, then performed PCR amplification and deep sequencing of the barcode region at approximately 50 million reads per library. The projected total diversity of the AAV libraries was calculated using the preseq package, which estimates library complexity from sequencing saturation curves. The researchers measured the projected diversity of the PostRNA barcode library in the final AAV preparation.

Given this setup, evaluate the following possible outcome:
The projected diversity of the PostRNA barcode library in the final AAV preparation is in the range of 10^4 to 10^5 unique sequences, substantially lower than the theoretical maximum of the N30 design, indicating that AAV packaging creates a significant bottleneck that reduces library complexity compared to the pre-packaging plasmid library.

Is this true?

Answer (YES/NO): NO